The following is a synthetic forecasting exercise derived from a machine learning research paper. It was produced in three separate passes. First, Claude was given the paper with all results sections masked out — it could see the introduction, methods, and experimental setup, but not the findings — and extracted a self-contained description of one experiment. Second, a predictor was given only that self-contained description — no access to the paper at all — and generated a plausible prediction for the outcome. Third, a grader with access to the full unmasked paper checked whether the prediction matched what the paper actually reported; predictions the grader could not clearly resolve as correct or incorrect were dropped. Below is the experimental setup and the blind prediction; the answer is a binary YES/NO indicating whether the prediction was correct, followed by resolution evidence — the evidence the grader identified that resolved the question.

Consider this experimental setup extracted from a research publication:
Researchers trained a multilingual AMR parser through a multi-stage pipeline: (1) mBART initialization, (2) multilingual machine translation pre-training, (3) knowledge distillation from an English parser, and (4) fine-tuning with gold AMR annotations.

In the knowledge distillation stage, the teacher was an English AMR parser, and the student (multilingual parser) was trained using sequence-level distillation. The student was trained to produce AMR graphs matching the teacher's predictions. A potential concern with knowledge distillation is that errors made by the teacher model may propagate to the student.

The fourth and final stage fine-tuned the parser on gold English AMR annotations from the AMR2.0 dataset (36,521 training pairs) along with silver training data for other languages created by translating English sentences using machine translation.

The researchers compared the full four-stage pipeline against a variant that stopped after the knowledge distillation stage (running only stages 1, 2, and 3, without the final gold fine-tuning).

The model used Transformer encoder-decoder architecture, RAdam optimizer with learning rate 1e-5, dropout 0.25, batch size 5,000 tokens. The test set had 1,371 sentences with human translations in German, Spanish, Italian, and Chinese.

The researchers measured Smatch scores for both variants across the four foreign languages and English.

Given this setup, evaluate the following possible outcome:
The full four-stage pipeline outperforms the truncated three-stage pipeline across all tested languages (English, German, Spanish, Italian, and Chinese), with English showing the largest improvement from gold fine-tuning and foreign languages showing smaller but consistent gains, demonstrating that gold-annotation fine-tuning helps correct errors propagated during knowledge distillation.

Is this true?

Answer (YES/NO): NO